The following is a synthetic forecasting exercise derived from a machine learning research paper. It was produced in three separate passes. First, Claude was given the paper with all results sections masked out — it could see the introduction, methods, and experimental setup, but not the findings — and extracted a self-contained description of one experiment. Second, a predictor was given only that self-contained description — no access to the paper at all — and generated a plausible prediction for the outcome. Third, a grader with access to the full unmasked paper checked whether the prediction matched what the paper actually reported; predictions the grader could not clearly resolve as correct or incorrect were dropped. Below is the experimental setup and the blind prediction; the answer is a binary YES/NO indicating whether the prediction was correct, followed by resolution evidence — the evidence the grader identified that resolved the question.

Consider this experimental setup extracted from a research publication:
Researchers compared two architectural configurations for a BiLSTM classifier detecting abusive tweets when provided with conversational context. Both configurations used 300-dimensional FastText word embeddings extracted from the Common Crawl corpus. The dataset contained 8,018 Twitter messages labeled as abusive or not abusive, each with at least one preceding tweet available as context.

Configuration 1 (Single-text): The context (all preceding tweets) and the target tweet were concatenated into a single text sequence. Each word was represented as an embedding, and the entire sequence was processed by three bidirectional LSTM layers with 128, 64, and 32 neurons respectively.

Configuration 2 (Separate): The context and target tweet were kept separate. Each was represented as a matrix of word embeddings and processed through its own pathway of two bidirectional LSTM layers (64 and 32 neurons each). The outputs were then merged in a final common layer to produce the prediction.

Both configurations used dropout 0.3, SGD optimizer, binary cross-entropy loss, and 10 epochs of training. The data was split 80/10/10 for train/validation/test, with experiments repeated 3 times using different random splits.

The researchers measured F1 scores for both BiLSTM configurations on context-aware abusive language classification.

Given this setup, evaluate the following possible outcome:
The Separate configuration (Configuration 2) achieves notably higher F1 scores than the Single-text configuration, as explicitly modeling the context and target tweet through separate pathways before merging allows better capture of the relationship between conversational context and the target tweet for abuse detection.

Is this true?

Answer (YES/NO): NO